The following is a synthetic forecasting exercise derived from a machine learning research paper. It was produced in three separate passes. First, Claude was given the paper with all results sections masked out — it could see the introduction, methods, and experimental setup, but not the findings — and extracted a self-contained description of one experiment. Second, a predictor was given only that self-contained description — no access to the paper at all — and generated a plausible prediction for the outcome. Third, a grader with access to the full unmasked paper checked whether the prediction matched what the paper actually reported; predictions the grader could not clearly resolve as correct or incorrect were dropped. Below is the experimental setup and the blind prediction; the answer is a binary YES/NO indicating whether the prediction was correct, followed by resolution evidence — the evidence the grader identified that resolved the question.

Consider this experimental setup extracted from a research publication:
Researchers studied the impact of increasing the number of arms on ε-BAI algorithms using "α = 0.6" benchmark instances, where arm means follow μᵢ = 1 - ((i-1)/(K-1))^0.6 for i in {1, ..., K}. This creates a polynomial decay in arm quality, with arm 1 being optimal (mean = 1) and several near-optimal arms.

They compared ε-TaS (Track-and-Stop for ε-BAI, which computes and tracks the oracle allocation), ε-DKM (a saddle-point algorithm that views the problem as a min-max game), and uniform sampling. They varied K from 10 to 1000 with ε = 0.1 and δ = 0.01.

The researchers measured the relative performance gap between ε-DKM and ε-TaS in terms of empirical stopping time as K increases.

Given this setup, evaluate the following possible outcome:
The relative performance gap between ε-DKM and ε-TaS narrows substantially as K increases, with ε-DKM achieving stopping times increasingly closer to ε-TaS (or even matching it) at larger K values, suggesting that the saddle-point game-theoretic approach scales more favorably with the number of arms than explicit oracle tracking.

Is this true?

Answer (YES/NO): NO